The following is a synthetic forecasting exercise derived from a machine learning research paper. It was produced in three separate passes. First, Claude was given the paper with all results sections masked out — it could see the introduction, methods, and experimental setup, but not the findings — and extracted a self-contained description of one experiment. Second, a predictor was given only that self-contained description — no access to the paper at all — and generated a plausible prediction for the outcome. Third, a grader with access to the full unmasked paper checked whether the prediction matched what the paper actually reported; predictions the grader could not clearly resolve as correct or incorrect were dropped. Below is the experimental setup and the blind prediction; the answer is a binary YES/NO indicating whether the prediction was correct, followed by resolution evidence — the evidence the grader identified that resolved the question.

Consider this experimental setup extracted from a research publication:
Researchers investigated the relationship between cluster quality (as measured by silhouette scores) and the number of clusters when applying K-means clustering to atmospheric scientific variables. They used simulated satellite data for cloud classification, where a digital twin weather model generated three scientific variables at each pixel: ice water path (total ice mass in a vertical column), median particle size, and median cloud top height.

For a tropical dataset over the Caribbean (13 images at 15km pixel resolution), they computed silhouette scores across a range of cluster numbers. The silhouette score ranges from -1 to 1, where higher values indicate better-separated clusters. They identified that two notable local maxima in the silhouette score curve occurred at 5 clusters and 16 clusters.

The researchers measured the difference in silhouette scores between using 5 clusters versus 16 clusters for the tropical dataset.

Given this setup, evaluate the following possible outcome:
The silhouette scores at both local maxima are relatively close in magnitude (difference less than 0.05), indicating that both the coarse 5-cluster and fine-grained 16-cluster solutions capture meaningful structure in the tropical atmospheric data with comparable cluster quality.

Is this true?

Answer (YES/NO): NO